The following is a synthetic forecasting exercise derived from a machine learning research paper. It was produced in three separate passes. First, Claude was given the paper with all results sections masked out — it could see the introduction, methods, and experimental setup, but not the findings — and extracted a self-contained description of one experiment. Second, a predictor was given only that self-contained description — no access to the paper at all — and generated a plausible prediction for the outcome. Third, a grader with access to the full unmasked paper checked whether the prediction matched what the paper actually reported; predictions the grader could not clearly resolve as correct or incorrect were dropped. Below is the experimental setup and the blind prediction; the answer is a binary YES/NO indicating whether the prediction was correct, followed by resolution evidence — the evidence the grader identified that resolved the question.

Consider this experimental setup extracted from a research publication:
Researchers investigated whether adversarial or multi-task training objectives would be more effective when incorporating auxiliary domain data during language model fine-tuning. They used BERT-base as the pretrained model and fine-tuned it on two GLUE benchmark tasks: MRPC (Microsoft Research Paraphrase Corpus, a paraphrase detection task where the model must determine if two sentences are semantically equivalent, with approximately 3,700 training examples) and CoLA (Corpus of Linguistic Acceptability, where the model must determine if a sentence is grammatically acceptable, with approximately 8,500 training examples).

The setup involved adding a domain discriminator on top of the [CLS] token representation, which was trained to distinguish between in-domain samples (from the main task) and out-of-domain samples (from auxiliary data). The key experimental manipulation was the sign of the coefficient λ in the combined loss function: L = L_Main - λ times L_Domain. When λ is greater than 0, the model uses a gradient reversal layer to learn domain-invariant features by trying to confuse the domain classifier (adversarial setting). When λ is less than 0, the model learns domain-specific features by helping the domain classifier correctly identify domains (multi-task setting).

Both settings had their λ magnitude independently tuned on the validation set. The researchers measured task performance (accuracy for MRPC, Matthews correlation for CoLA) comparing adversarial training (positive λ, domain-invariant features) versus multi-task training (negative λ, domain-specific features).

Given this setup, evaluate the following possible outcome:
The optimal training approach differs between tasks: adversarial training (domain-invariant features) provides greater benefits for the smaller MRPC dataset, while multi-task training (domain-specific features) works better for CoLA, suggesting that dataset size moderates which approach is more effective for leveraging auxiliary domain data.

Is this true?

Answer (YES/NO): NO